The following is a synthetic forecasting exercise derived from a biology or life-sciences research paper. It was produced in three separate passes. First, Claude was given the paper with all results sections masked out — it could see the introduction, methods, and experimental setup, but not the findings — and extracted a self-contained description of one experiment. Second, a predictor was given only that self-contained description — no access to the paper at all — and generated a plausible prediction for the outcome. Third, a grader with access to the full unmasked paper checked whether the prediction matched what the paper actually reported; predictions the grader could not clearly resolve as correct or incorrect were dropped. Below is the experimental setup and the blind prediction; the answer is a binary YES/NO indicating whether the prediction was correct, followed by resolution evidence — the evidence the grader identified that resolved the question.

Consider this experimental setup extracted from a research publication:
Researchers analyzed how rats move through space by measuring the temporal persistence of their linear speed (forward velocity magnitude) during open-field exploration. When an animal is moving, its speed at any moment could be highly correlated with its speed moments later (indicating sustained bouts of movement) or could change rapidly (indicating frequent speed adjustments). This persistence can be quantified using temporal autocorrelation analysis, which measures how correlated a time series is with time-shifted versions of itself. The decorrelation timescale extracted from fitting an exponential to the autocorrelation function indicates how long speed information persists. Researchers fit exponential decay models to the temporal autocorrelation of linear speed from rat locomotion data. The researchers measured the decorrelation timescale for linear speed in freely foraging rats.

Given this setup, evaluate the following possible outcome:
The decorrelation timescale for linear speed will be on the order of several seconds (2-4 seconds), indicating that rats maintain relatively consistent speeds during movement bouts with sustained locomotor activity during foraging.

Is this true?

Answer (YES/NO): NO